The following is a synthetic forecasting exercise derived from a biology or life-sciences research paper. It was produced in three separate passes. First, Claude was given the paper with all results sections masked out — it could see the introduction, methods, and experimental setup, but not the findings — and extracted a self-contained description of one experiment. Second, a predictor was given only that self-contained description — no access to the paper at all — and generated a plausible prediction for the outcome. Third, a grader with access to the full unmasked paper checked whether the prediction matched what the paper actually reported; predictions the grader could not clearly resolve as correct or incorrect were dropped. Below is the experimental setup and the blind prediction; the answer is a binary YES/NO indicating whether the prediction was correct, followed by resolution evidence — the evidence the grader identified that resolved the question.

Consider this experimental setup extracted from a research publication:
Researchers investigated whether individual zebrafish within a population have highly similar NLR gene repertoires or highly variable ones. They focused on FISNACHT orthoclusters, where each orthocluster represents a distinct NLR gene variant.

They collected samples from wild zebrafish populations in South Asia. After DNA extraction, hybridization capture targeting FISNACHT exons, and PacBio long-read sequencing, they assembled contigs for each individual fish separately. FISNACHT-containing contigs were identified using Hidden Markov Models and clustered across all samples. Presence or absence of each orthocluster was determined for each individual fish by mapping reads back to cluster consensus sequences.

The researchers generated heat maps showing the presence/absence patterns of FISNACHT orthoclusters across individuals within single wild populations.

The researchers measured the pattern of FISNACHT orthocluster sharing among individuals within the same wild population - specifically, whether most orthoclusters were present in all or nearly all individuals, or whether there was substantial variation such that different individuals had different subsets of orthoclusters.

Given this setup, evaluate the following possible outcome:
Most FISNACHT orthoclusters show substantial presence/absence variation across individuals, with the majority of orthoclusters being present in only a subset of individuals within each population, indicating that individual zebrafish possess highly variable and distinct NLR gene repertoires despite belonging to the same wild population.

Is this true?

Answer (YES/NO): YES